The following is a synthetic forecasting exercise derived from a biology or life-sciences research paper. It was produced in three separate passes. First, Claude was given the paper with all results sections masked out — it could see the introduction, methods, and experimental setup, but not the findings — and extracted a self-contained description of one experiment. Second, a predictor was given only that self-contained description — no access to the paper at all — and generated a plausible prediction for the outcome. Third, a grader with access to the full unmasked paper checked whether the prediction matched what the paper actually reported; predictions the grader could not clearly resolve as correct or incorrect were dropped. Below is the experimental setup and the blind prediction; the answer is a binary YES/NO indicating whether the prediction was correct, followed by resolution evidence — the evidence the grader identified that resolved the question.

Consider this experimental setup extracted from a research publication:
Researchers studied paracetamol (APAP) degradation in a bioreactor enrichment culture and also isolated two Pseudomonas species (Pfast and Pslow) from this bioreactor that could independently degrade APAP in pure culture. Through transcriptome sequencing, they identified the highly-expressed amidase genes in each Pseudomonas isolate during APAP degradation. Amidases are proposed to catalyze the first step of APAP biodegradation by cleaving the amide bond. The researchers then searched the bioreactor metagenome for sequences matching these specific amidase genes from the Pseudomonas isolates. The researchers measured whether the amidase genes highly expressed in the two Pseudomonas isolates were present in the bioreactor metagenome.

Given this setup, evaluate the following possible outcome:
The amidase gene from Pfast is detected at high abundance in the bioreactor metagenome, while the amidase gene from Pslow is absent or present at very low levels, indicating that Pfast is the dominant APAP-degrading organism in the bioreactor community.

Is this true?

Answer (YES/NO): NO